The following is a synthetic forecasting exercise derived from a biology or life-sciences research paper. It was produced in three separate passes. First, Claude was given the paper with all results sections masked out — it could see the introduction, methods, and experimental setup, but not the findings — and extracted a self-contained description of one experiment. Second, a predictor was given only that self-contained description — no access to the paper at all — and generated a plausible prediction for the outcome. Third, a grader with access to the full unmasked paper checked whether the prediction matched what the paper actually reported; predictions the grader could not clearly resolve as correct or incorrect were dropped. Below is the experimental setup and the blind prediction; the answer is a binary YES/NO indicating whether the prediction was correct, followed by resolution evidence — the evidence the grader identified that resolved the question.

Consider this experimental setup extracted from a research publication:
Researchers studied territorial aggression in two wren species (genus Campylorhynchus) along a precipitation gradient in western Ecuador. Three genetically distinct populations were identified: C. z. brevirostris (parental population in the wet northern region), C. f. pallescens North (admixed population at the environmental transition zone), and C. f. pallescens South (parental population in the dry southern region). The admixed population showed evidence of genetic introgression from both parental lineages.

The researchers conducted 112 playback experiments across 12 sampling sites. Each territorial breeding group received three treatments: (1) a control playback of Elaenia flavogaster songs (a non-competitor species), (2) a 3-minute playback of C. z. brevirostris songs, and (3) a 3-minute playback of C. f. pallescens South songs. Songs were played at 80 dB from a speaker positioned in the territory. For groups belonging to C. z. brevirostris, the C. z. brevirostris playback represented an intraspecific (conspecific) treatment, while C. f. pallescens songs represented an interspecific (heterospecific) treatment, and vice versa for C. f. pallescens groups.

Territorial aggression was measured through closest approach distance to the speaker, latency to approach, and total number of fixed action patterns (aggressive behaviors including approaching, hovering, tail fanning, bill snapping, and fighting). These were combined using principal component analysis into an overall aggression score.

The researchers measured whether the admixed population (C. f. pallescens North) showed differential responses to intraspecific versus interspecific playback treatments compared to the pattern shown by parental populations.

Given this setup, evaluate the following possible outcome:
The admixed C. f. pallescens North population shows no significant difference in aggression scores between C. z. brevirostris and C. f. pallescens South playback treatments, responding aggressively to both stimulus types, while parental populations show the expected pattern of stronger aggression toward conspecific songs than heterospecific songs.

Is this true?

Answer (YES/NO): NO